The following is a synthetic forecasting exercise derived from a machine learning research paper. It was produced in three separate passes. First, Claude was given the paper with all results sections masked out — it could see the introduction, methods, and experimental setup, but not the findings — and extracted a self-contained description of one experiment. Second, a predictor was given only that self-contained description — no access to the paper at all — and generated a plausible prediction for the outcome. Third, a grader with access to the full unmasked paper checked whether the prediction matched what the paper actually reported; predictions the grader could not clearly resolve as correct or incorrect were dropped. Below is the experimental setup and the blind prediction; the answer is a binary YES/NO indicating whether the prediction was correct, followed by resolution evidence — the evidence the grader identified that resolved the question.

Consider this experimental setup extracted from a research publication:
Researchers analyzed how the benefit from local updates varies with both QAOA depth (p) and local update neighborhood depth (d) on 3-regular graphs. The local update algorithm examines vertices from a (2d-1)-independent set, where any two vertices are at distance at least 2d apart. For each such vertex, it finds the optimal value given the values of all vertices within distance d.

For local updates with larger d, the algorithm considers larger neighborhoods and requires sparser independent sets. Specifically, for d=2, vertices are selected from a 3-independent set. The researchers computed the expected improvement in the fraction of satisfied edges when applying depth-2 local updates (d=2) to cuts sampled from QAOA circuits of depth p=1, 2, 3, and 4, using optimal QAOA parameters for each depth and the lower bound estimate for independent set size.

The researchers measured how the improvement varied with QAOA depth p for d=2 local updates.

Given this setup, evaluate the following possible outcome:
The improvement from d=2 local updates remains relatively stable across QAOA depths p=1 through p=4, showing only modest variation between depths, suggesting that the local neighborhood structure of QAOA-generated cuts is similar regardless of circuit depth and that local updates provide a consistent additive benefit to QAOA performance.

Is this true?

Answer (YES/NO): NO